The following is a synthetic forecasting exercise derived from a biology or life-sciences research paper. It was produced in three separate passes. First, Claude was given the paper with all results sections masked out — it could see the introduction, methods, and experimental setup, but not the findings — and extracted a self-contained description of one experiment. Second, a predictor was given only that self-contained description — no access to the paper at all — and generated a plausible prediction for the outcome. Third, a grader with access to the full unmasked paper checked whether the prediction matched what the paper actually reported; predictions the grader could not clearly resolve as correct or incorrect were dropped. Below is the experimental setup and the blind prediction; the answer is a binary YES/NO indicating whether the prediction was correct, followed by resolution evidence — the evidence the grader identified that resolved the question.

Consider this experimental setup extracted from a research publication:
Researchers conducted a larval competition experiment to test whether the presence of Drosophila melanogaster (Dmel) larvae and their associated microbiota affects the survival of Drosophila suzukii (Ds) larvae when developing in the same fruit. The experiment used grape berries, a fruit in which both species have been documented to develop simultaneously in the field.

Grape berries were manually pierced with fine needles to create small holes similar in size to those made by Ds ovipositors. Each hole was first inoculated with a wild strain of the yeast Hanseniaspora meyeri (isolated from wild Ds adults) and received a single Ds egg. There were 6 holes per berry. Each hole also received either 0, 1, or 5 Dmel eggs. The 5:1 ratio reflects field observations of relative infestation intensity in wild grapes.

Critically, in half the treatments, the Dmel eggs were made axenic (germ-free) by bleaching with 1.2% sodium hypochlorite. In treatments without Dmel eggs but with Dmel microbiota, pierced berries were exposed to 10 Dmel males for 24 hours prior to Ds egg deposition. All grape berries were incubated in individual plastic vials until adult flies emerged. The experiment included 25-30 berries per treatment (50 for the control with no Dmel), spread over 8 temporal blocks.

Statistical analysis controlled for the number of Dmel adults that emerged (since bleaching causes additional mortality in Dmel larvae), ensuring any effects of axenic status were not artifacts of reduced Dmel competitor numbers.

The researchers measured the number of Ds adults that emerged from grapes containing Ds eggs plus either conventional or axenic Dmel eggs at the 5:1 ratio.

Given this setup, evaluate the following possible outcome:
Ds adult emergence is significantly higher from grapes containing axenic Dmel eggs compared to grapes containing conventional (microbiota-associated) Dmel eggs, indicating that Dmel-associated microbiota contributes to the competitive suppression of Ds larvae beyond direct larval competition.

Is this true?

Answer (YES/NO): YES